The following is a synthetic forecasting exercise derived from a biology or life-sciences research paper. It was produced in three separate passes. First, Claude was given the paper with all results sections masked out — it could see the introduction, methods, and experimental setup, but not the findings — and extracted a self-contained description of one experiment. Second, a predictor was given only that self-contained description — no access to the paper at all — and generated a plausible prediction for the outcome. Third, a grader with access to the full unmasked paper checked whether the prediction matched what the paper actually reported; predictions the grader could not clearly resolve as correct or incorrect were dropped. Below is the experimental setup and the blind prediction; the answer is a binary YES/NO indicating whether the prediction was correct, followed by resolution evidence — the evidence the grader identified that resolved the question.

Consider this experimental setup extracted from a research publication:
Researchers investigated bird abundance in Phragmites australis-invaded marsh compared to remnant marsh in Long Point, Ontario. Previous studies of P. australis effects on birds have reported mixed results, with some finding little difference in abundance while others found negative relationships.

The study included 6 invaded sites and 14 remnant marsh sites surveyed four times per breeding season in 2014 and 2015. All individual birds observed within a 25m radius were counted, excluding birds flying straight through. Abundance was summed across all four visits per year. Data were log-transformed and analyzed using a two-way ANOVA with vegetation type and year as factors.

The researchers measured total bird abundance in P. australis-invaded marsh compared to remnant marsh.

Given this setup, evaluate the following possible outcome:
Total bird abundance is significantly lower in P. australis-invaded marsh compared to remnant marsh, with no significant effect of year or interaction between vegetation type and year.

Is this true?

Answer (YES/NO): NO